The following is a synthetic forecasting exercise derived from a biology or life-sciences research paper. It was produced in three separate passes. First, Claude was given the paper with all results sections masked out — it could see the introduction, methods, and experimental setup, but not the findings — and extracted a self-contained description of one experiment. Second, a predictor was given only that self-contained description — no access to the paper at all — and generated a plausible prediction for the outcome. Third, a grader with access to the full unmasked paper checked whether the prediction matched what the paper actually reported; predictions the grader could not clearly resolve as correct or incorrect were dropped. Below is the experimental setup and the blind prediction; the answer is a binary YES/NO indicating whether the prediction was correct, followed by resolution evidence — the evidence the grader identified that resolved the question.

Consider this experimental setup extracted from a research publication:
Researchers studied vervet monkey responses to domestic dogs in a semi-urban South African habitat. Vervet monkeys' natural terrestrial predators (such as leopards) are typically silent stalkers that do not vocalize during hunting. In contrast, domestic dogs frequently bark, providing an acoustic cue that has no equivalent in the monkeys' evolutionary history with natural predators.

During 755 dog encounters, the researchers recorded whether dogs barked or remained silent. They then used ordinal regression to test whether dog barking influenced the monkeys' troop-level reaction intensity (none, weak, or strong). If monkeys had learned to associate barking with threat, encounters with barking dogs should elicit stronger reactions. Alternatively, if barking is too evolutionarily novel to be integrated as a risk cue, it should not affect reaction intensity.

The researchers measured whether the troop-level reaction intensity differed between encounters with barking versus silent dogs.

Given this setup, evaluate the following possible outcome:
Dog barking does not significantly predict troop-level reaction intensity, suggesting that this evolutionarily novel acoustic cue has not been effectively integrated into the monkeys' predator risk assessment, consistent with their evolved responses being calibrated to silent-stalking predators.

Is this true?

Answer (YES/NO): YES